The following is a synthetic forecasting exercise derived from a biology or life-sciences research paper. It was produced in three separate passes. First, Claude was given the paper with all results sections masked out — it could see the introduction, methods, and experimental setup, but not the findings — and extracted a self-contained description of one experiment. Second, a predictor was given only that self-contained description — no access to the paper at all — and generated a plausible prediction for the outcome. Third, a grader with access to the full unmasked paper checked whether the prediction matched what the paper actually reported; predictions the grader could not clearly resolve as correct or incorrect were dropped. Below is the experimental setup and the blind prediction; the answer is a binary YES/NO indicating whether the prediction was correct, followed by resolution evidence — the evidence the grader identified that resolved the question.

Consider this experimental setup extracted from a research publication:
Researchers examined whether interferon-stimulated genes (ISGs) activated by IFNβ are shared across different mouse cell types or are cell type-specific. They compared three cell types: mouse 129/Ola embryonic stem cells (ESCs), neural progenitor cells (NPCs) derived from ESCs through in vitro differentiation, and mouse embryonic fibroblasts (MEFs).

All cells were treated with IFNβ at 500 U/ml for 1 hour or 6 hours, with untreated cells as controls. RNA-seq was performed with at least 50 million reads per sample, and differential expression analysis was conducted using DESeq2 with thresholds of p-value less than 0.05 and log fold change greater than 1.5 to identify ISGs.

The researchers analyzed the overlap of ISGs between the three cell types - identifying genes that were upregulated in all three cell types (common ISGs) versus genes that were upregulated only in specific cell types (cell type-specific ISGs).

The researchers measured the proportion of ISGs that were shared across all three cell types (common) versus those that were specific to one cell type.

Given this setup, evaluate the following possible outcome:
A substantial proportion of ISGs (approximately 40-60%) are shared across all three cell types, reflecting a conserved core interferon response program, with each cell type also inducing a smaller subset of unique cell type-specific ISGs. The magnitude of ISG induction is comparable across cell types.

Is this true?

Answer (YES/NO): NO